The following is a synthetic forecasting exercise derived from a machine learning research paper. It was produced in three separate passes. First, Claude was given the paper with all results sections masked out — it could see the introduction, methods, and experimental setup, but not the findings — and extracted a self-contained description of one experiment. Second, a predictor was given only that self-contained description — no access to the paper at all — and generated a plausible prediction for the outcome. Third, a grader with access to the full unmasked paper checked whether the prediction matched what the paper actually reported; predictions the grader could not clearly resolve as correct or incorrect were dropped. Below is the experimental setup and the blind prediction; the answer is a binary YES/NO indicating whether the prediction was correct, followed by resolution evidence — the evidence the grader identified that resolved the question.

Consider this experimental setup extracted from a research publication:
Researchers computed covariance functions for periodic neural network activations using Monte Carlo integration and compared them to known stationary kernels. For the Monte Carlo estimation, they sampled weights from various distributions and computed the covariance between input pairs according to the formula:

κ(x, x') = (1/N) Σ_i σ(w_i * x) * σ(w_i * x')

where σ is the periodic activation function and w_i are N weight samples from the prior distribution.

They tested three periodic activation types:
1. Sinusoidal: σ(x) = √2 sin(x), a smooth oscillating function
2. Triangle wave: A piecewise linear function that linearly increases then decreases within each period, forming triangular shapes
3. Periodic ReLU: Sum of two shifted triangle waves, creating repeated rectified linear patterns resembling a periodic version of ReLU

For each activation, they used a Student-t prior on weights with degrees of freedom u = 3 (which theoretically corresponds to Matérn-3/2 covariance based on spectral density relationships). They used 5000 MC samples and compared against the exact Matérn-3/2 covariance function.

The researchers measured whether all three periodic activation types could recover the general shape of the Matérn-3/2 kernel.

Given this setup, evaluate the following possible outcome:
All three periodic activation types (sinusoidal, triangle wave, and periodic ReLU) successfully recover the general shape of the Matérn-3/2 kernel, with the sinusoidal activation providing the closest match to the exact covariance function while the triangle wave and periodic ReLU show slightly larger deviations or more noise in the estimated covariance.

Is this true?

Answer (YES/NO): YES